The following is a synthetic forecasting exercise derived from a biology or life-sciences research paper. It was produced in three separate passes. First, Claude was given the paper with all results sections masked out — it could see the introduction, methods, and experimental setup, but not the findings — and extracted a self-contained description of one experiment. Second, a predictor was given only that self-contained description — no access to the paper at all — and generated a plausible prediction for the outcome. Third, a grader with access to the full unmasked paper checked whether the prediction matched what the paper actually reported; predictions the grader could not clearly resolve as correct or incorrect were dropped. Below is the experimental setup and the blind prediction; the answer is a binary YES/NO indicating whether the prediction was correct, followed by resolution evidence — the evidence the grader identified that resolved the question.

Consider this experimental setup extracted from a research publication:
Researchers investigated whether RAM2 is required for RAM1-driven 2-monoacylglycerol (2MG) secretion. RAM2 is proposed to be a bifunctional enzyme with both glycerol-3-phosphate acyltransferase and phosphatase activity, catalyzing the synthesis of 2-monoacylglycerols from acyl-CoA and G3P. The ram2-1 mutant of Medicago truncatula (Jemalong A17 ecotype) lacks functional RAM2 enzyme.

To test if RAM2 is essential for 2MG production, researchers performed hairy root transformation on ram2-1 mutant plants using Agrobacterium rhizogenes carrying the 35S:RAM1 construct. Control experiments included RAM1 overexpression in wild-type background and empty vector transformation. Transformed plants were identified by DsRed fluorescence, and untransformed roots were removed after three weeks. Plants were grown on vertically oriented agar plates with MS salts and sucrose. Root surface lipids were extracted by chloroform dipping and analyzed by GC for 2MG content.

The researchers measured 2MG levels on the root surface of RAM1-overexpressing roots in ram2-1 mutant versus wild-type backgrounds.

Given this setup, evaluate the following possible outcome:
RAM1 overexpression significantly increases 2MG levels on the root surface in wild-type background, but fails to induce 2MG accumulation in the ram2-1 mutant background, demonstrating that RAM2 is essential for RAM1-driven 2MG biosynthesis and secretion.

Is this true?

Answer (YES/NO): YES